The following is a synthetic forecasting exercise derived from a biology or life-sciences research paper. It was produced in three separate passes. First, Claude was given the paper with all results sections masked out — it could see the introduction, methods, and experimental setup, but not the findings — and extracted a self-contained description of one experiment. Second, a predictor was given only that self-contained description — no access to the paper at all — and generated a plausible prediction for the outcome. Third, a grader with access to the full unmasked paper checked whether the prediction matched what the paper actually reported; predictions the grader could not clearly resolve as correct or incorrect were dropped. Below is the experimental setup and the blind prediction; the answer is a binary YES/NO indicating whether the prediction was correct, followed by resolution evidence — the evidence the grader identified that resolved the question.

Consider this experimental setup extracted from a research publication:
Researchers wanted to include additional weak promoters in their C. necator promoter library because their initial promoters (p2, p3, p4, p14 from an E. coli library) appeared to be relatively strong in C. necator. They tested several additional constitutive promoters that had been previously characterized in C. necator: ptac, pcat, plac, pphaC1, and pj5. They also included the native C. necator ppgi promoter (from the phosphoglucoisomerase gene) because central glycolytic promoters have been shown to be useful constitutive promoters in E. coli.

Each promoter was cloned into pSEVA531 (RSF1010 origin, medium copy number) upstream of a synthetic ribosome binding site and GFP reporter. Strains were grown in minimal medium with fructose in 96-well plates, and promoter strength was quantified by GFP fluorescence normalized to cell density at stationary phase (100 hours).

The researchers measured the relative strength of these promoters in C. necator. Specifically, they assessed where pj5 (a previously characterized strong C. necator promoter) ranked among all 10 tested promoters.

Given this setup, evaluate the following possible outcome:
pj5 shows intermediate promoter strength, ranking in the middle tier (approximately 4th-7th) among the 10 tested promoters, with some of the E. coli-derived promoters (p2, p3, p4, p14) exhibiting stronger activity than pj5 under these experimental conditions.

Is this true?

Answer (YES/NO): NO